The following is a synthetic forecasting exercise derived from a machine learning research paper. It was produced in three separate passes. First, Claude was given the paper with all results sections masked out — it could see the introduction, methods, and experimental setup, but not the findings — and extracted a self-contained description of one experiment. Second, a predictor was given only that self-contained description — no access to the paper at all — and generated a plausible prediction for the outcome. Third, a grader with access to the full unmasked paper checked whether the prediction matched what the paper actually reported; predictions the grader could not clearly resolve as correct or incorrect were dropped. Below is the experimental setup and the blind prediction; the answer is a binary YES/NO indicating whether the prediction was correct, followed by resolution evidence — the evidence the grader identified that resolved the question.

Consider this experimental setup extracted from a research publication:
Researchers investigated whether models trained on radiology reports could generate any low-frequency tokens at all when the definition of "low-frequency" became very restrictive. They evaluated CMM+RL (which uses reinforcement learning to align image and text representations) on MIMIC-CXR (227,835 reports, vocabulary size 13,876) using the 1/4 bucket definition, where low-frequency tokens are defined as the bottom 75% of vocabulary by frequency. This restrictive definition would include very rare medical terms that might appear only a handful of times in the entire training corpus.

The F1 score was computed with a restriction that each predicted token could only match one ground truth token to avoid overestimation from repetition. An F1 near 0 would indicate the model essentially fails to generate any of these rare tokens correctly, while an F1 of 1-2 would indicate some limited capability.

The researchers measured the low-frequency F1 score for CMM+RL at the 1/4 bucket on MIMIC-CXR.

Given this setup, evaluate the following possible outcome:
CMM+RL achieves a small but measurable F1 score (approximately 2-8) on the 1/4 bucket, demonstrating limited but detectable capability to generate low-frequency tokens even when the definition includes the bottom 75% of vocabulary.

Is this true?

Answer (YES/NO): NO